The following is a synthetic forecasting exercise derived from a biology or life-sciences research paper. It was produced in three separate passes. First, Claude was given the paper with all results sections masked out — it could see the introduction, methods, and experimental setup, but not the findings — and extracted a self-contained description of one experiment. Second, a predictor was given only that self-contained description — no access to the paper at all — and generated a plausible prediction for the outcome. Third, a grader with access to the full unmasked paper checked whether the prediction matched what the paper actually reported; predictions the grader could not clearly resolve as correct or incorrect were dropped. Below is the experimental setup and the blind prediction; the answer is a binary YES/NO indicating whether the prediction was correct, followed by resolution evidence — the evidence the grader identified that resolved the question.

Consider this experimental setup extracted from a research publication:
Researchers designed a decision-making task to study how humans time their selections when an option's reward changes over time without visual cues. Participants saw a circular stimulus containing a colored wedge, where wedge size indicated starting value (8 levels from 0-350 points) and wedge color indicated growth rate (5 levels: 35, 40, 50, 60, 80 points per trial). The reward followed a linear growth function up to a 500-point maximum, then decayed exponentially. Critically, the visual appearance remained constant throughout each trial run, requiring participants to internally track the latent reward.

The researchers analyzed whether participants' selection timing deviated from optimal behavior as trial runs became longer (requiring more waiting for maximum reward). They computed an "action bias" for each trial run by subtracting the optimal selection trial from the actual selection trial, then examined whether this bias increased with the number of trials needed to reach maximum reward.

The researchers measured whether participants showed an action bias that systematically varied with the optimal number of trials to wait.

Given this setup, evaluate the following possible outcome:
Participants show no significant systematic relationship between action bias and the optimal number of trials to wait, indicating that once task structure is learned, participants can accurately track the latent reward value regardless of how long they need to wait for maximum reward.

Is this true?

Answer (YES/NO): NO